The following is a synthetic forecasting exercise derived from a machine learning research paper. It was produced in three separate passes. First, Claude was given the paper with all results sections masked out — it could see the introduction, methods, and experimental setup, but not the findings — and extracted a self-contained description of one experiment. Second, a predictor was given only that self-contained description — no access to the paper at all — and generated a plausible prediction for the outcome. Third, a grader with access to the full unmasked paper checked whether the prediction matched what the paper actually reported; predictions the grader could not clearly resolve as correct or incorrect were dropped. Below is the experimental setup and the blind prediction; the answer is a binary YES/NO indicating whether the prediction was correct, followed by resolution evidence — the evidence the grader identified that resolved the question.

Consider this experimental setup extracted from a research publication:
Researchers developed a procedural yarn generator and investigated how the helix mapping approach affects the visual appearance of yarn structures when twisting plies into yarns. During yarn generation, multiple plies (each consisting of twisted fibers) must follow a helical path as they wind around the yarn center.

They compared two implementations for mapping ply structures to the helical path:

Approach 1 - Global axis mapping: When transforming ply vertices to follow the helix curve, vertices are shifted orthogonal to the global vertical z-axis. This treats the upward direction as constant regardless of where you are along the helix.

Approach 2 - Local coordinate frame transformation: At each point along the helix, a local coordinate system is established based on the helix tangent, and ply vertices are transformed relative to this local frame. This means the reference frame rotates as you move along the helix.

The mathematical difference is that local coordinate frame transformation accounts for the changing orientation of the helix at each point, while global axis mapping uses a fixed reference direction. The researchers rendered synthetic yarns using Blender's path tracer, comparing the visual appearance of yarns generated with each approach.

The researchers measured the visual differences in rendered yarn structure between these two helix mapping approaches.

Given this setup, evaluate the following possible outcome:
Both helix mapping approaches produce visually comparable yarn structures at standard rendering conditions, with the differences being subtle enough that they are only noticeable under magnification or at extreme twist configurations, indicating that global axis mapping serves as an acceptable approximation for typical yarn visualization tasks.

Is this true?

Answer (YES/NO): NO